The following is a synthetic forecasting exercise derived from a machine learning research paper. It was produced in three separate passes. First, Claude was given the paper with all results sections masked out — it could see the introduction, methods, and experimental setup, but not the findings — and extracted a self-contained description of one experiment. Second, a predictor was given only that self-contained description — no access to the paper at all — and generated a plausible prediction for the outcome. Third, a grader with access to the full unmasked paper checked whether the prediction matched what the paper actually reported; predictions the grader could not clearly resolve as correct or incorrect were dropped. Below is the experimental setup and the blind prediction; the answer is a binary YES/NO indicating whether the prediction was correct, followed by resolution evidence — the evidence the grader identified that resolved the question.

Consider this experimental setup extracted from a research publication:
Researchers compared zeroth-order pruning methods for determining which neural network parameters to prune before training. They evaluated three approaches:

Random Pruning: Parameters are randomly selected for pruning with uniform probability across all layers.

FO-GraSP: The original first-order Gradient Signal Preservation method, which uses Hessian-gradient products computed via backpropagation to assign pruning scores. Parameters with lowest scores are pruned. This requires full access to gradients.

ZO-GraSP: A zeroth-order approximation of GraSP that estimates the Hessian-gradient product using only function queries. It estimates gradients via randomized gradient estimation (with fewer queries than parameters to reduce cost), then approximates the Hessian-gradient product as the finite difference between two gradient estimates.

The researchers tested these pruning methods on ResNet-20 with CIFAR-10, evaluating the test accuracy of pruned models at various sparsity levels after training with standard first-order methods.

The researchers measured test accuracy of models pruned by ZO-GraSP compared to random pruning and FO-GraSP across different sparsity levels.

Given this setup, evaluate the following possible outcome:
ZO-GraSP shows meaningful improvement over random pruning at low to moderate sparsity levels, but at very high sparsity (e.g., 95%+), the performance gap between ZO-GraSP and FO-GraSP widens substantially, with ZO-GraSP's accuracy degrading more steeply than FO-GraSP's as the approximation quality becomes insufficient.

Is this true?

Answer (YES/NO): NO